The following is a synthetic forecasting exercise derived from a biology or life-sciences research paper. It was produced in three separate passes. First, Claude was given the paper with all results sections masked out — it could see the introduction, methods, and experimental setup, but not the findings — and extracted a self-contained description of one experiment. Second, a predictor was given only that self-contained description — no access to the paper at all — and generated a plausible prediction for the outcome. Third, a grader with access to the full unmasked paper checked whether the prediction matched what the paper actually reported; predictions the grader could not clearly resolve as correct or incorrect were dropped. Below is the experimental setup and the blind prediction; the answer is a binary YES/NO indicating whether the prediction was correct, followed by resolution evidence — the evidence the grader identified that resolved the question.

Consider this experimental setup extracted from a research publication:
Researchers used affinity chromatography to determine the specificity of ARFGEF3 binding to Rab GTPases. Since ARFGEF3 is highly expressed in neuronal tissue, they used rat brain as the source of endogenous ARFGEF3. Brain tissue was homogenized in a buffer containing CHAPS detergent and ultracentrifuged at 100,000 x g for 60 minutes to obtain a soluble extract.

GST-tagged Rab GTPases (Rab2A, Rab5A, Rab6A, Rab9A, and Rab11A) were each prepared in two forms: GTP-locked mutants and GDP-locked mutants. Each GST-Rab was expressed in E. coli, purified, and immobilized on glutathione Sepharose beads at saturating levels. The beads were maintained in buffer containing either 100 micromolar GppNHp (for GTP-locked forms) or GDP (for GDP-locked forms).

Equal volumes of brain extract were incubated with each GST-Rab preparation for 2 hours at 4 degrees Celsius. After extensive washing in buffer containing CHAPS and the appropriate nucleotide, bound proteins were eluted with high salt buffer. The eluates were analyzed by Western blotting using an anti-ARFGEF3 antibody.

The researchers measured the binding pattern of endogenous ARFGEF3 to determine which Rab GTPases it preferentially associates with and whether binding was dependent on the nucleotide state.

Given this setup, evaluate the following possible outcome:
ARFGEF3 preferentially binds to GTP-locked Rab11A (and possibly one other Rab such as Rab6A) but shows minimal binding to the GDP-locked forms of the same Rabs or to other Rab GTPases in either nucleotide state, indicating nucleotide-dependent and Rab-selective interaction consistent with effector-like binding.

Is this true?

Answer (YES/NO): NO